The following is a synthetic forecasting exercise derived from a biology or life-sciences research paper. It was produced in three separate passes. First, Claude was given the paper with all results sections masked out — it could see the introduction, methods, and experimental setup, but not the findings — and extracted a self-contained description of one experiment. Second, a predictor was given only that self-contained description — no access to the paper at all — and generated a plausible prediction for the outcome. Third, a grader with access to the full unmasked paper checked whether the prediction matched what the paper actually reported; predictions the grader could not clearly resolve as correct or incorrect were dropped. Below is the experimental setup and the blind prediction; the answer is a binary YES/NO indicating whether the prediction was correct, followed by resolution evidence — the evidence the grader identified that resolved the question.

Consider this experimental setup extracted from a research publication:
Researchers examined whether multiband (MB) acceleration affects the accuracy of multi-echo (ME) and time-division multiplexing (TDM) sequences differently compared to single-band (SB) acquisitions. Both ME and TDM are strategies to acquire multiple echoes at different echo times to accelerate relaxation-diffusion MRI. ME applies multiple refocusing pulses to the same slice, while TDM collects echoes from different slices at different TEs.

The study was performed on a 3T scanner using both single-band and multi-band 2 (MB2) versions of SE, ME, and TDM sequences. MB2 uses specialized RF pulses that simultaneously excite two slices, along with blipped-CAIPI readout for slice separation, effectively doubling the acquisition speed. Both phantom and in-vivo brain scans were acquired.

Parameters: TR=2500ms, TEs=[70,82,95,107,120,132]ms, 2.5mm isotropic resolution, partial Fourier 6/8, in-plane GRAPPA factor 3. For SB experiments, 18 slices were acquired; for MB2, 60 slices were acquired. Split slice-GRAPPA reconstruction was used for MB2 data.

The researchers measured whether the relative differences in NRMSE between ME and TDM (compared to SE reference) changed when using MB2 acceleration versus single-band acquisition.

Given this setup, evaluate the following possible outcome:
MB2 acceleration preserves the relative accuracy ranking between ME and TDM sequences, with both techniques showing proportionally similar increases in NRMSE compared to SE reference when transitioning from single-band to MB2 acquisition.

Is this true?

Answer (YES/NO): NO